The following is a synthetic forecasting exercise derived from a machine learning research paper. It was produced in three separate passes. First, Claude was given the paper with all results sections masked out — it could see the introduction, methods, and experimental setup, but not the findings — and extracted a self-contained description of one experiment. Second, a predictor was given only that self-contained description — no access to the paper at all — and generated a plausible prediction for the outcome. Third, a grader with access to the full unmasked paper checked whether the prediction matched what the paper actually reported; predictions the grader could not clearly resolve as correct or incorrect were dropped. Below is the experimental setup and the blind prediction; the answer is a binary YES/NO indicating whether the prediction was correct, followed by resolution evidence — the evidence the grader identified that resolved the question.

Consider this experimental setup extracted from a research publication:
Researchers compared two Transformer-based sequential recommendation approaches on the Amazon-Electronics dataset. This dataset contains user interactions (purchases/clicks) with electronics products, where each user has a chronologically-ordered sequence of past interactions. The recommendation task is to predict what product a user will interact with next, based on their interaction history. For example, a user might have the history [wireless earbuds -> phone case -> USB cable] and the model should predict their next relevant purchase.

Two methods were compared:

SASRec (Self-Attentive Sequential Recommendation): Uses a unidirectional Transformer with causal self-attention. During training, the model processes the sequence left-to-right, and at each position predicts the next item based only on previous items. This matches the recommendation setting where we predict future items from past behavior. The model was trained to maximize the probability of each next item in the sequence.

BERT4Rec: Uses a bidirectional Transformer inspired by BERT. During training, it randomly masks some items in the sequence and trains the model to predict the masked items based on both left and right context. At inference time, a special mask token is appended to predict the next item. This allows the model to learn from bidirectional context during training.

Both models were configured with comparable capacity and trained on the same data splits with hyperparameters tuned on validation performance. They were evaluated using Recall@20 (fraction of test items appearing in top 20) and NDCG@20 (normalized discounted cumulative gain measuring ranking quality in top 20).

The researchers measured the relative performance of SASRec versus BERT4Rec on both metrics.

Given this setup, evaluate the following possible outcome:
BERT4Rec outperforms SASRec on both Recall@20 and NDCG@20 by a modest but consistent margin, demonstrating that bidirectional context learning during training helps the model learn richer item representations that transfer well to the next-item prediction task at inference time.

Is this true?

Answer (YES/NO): NO